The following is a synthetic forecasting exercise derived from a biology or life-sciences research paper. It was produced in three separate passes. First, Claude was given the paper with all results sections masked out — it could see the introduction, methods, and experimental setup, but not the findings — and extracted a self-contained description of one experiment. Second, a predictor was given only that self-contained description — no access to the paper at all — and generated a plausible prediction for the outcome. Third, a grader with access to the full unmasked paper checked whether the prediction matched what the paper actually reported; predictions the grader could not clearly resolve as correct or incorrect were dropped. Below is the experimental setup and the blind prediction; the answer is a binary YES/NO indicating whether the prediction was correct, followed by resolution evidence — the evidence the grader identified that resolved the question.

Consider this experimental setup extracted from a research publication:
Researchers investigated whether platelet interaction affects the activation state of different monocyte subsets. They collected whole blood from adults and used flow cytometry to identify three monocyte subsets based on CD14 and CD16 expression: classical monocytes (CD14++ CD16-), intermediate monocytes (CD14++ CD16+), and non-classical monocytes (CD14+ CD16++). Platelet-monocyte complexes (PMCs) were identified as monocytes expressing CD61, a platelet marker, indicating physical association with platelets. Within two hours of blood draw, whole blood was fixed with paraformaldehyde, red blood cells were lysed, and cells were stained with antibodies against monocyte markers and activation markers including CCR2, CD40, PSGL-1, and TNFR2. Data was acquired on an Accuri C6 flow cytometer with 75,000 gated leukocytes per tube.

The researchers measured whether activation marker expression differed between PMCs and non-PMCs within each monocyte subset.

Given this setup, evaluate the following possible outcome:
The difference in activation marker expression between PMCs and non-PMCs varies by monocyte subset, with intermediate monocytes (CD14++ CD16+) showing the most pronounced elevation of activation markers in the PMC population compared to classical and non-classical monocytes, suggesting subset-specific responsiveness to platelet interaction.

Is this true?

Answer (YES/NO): NO